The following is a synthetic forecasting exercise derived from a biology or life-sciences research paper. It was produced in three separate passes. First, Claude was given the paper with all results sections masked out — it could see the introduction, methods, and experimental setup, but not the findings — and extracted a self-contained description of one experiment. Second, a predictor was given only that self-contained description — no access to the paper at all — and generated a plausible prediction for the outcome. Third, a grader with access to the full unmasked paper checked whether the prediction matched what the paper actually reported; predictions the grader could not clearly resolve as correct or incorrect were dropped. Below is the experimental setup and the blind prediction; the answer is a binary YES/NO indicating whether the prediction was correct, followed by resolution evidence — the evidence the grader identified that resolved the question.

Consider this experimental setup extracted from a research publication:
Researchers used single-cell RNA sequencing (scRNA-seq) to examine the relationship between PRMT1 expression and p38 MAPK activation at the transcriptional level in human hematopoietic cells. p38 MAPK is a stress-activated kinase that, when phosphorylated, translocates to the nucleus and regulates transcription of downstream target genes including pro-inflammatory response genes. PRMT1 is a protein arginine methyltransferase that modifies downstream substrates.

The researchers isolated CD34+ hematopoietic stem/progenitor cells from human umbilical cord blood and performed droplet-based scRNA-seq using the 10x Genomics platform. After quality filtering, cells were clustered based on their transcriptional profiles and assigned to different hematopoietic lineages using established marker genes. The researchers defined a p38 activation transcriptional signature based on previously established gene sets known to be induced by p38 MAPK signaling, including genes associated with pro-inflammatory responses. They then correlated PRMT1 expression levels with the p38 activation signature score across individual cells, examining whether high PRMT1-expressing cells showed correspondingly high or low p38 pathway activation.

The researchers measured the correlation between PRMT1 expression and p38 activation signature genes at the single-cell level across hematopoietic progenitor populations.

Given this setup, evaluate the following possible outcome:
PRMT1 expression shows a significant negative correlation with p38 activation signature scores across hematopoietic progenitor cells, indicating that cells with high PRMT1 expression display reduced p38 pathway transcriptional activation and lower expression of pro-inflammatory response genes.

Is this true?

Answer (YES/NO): NO